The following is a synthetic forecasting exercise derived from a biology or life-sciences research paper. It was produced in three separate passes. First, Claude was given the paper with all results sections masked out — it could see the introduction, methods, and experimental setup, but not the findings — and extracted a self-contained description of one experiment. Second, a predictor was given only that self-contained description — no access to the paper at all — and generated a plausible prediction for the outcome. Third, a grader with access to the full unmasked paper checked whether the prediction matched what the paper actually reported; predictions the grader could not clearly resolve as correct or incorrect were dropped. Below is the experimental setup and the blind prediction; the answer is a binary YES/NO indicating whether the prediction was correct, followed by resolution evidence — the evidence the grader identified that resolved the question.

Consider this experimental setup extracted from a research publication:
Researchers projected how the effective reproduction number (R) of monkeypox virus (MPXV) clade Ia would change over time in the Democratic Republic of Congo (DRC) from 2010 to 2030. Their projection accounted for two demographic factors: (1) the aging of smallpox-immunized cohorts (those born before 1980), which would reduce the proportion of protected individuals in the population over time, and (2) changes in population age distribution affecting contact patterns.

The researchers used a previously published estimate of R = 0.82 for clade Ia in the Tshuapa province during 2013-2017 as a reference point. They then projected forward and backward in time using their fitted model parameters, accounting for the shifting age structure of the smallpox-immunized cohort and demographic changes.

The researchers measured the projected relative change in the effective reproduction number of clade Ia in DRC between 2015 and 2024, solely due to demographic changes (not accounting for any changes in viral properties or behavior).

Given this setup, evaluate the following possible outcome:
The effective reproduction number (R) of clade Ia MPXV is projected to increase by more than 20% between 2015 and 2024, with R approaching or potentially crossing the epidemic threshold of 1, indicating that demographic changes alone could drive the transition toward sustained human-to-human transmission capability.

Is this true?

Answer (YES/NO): NO